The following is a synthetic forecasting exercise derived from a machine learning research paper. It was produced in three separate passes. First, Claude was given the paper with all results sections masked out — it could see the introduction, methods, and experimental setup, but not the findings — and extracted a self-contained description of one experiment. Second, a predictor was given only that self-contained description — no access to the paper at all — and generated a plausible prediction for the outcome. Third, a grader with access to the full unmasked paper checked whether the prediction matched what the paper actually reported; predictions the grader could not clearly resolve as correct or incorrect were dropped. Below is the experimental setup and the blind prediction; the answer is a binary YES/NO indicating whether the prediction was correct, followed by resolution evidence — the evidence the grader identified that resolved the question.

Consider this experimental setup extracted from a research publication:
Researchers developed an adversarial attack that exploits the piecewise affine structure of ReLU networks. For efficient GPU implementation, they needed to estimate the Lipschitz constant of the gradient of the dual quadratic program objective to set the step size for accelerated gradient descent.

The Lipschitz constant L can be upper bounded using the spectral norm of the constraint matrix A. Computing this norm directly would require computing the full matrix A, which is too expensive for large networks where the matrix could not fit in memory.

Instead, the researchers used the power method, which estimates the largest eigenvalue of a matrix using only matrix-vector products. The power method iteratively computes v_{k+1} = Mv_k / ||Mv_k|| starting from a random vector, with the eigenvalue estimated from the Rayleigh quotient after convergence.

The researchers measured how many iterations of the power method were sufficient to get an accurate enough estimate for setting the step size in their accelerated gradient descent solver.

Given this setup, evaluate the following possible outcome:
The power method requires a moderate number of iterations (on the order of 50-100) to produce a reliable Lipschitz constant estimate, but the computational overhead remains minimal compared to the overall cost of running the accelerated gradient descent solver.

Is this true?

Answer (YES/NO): NO